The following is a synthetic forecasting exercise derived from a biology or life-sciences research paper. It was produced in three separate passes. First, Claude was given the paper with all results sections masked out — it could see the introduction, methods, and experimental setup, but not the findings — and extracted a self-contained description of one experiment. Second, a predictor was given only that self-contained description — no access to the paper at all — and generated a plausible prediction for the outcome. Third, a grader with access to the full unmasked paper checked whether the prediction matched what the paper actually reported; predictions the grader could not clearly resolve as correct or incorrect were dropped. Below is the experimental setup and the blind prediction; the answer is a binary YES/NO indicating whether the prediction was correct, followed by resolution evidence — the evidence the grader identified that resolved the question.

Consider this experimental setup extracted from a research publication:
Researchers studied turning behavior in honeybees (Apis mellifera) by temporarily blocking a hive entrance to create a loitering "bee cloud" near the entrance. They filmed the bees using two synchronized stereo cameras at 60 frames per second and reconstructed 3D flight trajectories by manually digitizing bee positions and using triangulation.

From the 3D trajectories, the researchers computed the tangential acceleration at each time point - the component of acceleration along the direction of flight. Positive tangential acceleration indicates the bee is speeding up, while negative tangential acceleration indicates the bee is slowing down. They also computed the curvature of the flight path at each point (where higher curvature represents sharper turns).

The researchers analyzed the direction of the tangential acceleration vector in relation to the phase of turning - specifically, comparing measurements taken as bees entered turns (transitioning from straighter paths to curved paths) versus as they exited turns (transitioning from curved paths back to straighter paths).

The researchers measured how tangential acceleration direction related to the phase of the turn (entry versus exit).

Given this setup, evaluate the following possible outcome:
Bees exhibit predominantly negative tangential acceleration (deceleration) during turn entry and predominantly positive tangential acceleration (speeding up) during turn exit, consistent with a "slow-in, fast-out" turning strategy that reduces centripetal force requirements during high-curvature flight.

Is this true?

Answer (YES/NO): YES